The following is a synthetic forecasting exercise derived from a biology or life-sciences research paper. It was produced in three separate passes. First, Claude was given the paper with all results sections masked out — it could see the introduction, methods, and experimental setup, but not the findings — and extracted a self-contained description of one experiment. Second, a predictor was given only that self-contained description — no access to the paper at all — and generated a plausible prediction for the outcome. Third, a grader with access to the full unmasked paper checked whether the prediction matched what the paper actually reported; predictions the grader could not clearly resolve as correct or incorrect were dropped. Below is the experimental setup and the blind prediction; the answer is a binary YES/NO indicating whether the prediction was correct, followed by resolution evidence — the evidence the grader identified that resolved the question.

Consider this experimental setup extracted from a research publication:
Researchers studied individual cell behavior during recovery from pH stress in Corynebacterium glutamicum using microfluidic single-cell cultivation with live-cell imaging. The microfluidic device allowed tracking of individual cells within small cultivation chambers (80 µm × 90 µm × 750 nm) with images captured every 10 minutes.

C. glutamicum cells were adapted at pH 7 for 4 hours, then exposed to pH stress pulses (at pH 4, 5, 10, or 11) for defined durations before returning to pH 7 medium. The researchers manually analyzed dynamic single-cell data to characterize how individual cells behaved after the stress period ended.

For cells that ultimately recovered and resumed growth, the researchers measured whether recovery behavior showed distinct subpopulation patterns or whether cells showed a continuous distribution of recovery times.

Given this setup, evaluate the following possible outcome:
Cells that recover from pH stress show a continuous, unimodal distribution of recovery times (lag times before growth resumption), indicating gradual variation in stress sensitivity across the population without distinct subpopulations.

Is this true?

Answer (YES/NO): NO